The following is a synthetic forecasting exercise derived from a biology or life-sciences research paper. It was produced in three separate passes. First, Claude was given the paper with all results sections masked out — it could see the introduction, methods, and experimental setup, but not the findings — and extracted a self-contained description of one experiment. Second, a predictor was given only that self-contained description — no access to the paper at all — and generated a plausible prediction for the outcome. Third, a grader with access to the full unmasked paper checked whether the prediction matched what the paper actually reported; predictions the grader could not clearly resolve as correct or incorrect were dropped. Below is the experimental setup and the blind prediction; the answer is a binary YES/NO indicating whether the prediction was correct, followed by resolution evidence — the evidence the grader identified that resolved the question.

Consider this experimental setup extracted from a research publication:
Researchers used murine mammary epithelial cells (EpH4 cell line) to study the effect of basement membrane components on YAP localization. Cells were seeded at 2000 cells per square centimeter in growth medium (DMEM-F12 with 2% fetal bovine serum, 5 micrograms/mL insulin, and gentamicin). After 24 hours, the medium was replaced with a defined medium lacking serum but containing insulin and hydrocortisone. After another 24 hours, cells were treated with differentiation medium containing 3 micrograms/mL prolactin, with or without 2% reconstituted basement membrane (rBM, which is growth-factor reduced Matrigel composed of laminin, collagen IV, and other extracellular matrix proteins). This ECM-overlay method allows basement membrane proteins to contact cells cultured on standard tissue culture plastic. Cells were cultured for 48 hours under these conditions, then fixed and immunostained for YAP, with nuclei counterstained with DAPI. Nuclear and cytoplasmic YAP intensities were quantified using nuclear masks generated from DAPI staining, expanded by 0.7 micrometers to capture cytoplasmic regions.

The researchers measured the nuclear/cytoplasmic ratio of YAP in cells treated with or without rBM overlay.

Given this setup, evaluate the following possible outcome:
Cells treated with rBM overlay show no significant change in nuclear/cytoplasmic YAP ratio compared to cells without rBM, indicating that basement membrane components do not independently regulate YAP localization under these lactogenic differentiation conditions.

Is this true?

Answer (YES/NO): NO